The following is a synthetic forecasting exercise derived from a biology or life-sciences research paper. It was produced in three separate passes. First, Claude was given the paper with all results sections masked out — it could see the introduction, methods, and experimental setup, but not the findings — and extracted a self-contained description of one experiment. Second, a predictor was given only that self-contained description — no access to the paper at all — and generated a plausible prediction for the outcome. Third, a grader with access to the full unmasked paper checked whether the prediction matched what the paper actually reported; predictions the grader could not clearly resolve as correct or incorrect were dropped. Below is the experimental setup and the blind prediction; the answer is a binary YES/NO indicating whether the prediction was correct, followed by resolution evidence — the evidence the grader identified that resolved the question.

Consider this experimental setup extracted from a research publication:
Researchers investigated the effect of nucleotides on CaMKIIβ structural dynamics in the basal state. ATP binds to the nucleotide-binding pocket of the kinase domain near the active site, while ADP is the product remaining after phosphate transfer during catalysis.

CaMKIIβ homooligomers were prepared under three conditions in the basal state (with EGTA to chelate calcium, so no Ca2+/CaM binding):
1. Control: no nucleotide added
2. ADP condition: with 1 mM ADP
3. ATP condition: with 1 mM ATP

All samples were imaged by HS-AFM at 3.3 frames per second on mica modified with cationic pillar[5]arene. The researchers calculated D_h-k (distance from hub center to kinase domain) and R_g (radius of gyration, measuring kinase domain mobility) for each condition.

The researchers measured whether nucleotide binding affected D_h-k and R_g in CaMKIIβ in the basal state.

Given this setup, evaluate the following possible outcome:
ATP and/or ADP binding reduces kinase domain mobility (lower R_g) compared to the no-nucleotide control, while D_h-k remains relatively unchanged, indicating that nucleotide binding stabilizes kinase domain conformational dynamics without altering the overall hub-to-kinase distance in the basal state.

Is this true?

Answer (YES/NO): NO